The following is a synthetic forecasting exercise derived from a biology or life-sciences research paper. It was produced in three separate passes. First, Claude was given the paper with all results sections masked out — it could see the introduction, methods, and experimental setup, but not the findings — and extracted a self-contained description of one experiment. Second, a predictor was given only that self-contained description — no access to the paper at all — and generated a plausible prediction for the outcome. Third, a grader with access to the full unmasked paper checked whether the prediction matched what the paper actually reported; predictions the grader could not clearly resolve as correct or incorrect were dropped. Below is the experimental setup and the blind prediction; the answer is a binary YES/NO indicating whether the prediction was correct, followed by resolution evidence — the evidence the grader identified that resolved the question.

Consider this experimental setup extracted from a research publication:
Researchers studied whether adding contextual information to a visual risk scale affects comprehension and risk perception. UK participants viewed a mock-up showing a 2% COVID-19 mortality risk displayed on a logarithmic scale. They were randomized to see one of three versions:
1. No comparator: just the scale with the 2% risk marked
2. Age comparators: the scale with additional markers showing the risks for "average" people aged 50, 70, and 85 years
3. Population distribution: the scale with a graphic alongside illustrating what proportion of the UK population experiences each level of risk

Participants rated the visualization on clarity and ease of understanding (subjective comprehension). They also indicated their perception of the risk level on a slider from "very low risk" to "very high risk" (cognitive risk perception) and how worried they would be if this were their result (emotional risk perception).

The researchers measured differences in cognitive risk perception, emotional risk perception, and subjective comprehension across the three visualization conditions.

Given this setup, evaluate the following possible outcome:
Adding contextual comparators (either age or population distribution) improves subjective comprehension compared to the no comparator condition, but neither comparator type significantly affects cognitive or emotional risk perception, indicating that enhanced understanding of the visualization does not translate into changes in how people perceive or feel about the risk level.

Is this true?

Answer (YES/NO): NO